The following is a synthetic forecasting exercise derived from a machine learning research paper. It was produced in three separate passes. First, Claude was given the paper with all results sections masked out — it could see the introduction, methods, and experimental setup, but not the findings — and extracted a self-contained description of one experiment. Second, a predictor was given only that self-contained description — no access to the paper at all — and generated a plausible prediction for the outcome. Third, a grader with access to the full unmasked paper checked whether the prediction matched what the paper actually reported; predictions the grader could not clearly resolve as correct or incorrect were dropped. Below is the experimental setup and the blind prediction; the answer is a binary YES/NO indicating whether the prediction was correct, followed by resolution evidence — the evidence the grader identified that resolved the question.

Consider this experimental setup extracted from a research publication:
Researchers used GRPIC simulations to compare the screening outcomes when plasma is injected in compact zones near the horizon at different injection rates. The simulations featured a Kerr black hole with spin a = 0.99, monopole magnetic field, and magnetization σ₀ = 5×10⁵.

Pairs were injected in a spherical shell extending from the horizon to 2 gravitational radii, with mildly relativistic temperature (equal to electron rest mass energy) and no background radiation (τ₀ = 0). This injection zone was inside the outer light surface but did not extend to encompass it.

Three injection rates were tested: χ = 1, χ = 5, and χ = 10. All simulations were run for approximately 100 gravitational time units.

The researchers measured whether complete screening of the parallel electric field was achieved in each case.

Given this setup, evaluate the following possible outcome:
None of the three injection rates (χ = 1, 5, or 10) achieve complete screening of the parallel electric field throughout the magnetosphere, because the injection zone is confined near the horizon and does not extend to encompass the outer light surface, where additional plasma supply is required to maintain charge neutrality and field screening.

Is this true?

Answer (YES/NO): YES